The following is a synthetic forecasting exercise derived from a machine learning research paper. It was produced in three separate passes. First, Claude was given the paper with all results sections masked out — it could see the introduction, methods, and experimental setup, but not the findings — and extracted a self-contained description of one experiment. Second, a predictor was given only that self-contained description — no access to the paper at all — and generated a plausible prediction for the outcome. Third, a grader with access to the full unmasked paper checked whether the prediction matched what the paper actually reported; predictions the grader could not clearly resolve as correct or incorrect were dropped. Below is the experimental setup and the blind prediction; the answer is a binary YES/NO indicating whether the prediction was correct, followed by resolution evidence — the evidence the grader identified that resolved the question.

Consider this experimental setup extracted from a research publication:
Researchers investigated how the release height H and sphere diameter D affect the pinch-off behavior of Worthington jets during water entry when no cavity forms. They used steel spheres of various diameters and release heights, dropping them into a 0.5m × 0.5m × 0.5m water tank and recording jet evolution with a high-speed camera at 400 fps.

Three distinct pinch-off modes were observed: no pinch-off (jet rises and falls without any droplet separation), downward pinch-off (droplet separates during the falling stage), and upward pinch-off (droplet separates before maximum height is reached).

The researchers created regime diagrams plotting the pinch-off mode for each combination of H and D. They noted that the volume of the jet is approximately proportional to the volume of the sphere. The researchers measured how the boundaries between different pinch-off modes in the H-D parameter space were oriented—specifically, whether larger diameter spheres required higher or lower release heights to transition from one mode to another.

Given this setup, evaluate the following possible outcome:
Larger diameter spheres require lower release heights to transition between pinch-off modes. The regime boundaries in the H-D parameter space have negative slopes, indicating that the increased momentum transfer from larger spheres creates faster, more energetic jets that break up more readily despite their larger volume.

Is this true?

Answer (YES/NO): NO